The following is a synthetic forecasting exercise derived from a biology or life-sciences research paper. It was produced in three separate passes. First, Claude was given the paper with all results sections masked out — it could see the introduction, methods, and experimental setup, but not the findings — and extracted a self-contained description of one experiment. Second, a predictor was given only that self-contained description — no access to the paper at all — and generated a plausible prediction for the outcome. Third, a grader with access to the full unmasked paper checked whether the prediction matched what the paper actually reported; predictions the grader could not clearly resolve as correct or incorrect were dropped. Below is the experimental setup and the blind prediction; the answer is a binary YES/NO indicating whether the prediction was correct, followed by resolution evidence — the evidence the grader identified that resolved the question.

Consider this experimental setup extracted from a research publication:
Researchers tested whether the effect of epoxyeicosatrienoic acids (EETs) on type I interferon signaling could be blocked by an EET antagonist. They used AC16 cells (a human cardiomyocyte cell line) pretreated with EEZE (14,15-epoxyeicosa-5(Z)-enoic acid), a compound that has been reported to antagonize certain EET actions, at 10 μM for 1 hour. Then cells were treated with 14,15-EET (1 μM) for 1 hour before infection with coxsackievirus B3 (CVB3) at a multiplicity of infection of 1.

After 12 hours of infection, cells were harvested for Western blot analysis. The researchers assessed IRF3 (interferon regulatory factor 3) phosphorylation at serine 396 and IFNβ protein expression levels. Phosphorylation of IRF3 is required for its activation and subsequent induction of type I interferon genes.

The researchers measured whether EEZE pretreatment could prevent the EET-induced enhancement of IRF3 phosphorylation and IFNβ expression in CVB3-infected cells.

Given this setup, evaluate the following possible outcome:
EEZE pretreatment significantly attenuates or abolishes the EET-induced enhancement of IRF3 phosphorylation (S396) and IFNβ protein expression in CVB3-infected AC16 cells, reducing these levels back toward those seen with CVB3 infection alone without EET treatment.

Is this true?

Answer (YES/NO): YES